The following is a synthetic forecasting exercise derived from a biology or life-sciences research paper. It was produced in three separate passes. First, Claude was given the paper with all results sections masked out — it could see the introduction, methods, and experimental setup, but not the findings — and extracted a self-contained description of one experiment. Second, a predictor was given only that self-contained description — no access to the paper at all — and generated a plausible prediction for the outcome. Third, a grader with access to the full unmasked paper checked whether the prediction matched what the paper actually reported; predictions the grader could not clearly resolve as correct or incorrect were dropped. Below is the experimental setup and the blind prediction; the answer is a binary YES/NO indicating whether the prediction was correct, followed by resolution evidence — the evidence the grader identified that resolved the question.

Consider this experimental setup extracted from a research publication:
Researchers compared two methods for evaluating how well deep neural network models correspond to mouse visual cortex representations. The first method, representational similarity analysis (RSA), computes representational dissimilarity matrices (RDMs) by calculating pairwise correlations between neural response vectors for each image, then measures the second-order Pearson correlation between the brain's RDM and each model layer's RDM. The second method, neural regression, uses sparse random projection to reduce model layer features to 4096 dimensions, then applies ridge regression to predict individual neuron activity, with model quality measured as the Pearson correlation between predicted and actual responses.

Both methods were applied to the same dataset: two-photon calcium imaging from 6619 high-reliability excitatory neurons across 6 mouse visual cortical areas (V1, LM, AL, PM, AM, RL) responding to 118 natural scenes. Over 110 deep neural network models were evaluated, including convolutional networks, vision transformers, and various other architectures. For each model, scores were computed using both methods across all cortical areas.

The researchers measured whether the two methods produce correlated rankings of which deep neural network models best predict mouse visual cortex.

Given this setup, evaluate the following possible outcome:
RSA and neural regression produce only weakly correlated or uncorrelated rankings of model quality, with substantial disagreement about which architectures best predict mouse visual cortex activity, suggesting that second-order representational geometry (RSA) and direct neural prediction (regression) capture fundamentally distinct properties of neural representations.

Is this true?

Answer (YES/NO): NO